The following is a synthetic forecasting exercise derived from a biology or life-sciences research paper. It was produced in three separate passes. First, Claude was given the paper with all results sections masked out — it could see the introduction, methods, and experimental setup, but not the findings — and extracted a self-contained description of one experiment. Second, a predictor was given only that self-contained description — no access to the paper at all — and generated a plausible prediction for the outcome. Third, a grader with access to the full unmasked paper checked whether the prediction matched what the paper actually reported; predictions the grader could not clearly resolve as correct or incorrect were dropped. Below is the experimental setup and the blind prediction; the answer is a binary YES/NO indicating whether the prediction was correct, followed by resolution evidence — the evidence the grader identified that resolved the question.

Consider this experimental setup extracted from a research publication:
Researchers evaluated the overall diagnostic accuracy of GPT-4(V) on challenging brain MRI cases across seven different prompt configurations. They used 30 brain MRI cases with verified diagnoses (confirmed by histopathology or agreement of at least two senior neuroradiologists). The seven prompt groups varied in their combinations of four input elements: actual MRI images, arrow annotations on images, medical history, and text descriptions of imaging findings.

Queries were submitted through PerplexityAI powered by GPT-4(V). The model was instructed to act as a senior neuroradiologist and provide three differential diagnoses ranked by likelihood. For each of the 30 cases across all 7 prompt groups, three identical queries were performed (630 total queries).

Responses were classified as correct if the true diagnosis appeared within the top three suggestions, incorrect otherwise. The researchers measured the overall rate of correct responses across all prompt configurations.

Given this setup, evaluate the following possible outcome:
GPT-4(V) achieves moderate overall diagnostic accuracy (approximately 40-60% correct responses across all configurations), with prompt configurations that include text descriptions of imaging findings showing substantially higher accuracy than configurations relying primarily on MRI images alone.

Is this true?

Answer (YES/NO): NO